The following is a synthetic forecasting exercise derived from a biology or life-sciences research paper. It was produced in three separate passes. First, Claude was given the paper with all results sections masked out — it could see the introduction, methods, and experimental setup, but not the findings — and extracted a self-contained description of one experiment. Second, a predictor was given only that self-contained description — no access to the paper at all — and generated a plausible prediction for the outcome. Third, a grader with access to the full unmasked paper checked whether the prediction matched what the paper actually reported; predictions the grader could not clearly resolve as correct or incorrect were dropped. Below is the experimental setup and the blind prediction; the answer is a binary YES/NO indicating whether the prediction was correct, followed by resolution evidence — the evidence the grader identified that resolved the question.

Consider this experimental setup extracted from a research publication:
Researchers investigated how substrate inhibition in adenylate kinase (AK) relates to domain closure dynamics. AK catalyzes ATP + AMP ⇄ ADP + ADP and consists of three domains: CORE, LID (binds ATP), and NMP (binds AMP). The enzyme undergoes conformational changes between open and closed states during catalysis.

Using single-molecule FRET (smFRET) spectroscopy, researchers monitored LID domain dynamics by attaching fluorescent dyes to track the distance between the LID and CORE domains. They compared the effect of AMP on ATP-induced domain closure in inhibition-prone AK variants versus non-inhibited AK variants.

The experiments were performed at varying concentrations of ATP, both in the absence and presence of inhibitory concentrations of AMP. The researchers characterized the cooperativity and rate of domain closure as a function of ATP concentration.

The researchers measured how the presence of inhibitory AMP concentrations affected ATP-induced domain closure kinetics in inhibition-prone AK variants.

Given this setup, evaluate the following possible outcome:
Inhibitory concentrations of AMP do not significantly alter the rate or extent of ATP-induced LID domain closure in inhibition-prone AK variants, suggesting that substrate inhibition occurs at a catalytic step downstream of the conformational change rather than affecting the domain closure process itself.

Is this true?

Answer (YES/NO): NO